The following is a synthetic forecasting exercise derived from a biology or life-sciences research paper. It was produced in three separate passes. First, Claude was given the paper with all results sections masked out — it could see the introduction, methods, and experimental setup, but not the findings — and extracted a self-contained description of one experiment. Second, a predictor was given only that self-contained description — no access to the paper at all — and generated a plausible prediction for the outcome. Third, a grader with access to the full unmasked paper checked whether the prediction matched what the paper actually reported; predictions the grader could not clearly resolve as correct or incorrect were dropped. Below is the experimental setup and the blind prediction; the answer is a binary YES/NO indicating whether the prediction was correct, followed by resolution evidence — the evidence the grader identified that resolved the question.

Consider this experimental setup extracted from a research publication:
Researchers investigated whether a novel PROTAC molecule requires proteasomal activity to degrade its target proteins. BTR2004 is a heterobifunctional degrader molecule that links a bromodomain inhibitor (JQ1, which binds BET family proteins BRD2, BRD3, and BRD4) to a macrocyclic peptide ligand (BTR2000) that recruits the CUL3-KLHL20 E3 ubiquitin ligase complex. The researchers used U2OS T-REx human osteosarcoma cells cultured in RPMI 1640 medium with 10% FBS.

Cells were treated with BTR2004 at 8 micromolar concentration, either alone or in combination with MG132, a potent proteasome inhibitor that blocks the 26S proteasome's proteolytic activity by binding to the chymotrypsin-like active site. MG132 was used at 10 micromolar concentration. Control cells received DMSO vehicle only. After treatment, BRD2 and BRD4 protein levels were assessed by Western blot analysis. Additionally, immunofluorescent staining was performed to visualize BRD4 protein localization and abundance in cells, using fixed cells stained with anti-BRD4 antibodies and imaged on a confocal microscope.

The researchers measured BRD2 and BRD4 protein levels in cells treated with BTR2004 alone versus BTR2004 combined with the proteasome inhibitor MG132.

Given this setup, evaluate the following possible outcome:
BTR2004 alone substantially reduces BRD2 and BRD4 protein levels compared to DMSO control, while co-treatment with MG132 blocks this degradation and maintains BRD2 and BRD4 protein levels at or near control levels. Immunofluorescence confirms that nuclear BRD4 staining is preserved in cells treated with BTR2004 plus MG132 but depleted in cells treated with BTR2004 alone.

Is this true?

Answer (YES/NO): YES